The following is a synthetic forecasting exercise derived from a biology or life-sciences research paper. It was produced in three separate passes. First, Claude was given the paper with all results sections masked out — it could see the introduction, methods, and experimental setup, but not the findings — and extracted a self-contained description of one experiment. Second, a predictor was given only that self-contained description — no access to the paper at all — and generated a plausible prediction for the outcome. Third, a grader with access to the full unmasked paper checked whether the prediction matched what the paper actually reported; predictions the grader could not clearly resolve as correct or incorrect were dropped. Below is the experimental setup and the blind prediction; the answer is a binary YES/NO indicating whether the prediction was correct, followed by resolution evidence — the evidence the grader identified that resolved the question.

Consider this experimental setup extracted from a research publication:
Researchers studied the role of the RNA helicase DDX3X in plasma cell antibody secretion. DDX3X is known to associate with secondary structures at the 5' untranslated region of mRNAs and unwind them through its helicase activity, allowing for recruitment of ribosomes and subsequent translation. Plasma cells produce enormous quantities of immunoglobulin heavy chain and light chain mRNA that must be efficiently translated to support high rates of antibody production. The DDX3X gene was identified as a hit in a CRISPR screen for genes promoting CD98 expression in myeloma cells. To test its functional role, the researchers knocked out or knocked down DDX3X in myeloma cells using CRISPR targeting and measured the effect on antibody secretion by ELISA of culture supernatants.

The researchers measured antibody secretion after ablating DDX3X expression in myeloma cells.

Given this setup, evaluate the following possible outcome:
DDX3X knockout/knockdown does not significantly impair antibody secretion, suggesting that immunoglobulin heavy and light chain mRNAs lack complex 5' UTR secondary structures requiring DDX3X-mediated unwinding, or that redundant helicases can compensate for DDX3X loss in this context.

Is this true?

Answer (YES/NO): NO